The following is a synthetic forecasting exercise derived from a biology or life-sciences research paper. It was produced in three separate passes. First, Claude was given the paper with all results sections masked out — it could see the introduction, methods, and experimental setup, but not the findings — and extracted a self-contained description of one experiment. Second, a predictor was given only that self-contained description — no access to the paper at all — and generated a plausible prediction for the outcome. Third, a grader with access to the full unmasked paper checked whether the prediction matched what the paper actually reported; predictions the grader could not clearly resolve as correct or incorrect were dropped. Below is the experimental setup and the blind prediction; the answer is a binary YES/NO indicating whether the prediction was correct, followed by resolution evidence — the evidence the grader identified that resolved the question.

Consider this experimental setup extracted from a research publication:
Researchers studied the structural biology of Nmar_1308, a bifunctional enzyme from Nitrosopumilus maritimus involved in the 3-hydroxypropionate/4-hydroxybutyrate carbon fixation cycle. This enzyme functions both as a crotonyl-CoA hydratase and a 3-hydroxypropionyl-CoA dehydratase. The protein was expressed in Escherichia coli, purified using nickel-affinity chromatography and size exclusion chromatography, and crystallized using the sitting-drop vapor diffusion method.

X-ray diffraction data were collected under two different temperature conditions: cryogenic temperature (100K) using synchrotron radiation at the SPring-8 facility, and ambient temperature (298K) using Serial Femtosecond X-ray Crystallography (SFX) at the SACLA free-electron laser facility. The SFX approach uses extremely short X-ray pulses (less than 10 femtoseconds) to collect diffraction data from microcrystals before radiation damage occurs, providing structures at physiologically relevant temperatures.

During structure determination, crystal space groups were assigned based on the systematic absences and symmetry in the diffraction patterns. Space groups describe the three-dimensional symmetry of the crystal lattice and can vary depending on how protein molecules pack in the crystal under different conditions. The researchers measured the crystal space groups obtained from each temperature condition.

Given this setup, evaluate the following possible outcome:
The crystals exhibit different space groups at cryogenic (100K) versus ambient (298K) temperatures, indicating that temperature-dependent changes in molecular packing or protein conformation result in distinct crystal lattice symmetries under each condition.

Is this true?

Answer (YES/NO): NO